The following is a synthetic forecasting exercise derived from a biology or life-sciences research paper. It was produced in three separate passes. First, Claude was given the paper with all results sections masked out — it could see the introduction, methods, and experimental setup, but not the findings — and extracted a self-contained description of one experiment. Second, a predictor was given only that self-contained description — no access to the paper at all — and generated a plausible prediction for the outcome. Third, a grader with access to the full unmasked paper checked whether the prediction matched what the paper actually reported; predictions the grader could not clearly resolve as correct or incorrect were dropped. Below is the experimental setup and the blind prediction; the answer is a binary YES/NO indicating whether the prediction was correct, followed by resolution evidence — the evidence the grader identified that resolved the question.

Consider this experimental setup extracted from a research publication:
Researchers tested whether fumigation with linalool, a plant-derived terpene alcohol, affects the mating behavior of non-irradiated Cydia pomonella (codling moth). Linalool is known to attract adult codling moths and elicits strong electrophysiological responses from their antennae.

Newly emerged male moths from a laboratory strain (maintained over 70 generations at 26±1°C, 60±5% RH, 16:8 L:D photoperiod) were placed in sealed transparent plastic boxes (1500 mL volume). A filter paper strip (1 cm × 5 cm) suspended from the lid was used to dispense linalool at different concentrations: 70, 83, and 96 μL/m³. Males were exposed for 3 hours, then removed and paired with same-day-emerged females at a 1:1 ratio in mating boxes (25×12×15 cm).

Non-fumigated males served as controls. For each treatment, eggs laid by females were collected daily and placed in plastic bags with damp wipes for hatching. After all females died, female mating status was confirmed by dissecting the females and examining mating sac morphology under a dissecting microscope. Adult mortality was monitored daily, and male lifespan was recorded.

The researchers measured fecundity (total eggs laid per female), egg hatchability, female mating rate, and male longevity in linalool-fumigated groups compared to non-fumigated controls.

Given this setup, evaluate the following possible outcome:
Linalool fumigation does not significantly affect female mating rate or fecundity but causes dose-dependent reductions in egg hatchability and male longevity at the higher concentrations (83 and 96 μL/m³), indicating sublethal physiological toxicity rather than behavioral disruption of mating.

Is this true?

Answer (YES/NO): NO